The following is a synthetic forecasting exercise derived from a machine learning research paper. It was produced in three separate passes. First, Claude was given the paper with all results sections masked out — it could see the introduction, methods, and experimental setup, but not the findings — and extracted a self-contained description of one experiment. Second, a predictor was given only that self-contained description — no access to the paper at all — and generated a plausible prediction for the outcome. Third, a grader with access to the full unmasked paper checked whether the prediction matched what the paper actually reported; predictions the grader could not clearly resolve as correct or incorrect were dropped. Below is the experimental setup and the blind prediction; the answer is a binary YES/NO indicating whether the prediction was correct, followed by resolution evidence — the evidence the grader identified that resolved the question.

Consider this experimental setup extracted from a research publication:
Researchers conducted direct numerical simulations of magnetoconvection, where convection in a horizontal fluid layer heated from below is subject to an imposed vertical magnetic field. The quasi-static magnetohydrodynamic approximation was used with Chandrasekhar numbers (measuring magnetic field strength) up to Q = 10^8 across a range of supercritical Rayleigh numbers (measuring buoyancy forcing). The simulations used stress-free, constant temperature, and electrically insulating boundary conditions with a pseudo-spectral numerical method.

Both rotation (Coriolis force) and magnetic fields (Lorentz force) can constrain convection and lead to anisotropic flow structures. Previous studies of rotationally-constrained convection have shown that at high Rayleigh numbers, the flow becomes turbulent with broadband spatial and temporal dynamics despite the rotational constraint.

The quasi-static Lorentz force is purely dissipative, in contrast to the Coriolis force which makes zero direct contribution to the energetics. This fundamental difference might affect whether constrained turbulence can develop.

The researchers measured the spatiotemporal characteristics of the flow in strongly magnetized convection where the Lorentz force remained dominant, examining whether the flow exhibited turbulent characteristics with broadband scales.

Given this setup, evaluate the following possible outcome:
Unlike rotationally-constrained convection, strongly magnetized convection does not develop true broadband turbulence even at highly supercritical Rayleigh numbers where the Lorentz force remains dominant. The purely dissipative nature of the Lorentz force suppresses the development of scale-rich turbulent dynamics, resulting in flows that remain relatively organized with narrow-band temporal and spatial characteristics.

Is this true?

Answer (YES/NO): YES